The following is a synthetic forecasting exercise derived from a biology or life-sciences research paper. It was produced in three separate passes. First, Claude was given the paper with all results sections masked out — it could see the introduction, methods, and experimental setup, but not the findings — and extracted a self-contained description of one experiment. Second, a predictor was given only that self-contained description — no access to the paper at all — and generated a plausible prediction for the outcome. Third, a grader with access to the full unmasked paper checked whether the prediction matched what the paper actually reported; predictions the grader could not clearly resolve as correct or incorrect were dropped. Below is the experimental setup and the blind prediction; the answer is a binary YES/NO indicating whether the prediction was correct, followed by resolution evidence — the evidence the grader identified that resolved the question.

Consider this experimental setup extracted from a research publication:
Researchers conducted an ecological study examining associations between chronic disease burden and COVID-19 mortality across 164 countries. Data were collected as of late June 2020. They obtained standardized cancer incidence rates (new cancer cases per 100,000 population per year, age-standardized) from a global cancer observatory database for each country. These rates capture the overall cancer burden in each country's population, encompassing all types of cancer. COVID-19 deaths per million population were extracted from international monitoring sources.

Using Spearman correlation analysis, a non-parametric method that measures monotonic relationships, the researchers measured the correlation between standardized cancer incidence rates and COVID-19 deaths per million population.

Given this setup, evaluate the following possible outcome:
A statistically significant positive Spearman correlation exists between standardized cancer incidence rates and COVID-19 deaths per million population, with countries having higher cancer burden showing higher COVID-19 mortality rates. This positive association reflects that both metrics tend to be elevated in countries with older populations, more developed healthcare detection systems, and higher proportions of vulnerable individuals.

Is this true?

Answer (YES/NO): YES